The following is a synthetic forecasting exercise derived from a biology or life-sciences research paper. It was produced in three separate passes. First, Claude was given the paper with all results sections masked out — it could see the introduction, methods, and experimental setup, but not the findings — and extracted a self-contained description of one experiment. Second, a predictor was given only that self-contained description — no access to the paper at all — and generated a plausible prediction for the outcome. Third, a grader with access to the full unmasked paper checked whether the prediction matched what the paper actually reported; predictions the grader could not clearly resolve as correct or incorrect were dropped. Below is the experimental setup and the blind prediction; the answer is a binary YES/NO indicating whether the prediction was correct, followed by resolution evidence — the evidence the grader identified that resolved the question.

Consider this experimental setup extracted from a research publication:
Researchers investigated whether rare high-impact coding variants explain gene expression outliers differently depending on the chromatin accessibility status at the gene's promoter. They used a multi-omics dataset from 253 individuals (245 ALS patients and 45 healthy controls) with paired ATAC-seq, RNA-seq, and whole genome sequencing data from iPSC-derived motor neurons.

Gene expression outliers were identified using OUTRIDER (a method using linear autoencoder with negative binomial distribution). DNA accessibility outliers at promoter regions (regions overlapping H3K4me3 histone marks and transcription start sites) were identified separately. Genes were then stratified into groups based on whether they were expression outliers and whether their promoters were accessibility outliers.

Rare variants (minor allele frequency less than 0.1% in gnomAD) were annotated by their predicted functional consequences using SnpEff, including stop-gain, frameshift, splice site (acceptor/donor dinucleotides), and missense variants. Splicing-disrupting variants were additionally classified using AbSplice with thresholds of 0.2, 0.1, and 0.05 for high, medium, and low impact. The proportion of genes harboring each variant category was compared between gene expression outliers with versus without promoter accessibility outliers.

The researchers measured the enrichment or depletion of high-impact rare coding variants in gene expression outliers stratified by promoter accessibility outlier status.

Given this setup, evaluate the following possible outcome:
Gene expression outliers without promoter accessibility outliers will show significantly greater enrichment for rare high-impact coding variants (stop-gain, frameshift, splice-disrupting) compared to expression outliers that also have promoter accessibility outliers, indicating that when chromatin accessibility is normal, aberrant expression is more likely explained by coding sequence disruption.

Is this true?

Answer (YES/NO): YES